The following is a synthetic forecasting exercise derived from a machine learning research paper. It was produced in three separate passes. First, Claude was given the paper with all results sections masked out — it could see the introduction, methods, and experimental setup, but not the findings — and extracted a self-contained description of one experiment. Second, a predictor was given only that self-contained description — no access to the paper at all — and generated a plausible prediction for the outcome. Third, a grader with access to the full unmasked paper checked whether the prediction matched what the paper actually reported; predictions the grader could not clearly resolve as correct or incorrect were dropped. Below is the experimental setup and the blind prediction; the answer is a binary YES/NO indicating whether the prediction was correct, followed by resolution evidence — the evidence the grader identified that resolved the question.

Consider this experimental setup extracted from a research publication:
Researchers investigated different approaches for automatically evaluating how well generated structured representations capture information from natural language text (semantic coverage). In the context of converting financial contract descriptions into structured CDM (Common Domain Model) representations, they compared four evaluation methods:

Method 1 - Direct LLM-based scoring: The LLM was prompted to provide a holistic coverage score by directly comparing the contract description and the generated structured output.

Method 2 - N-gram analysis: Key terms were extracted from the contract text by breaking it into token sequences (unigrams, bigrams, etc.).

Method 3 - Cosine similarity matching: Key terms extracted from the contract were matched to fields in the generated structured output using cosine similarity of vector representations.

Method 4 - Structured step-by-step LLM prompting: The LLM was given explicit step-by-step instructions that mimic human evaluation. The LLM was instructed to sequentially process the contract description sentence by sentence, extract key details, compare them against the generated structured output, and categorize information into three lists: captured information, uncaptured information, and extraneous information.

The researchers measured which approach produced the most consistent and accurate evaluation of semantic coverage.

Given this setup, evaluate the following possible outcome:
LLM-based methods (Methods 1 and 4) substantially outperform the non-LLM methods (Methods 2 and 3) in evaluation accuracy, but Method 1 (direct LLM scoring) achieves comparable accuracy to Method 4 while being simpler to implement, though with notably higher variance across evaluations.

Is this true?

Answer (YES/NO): NO